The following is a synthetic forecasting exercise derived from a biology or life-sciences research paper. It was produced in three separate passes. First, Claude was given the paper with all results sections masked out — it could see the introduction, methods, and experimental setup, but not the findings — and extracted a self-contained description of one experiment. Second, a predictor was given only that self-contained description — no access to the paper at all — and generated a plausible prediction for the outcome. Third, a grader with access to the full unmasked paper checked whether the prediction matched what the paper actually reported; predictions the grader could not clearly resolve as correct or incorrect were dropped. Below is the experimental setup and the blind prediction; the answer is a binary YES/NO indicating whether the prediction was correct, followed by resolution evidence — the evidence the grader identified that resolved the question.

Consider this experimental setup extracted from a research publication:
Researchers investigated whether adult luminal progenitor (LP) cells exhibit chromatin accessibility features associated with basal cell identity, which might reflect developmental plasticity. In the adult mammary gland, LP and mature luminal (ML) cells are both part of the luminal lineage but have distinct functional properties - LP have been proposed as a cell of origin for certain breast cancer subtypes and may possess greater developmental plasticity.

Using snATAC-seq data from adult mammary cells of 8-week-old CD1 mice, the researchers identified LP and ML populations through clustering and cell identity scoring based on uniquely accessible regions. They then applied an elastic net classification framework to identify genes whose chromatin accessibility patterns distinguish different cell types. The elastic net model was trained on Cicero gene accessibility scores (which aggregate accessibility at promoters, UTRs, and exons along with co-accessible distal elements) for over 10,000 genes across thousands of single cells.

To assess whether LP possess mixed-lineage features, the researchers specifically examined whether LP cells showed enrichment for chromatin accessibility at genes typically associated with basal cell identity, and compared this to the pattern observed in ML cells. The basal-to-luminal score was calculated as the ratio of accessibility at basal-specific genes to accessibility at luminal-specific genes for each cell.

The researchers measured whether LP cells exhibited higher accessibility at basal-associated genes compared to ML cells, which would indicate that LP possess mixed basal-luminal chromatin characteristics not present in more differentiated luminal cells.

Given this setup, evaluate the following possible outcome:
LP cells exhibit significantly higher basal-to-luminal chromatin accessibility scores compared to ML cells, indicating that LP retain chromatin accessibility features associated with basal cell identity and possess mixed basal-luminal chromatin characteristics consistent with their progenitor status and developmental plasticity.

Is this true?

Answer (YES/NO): YES